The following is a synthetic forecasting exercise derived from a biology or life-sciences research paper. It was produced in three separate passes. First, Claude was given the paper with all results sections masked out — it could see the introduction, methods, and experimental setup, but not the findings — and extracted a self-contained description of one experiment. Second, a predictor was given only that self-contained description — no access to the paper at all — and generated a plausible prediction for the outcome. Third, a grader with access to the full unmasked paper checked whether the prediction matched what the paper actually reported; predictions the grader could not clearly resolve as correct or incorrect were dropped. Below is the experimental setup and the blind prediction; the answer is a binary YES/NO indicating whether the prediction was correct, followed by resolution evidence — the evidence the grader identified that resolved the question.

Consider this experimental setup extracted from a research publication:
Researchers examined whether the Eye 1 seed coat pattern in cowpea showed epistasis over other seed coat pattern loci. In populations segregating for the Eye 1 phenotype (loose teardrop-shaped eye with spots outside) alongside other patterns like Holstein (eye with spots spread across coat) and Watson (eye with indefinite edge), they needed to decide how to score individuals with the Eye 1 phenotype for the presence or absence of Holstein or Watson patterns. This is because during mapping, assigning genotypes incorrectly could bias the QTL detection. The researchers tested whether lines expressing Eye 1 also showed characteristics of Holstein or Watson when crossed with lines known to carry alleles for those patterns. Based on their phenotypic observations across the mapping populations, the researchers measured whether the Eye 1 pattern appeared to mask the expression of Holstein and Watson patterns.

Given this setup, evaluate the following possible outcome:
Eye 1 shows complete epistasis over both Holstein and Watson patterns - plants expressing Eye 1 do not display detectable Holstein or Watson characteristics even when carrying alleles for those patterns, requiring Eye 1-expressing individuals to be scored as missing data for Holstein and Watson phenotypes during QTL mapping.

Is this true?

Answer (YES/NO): YES